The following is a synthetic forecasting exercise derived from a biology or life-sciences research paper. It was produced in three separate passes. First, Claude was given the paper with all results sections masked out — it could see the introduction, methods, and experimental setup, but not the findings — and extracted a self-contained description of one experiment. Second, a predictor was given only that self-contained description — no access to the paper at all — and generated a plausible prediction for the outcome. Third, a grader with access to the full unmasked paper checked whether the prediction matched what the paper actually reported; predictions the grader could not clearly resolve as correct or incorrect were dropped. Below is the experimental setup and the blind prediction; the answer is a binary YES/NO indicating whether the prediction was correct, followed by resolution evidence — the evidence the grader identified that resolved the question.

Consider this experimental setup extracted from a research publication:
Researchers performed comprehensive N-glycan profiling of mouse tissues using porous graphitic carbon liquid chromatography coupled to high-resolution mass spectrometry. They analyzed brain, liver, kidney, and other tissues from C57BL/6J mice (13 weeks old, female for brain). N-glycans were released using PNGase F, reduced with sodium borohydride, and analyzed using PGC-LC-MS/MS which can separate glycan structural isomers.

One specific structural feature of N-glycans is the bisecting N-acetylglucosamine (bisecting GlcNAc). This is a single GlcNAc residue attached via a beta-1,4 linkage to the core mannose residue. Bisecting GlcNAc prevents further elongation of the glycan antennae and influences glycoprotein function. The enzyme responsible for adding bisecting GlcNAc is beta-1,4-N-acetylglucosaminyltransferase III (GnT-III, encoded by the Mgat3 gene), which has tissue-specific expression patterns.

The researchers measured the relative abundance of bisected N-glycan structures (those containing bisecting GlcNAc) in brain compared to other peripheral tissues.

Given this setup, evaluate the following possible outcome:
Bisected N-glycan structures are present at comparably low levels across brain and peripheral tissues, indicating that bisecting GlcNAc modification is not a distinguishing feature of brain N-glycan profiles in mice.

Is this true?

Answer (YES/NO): NO